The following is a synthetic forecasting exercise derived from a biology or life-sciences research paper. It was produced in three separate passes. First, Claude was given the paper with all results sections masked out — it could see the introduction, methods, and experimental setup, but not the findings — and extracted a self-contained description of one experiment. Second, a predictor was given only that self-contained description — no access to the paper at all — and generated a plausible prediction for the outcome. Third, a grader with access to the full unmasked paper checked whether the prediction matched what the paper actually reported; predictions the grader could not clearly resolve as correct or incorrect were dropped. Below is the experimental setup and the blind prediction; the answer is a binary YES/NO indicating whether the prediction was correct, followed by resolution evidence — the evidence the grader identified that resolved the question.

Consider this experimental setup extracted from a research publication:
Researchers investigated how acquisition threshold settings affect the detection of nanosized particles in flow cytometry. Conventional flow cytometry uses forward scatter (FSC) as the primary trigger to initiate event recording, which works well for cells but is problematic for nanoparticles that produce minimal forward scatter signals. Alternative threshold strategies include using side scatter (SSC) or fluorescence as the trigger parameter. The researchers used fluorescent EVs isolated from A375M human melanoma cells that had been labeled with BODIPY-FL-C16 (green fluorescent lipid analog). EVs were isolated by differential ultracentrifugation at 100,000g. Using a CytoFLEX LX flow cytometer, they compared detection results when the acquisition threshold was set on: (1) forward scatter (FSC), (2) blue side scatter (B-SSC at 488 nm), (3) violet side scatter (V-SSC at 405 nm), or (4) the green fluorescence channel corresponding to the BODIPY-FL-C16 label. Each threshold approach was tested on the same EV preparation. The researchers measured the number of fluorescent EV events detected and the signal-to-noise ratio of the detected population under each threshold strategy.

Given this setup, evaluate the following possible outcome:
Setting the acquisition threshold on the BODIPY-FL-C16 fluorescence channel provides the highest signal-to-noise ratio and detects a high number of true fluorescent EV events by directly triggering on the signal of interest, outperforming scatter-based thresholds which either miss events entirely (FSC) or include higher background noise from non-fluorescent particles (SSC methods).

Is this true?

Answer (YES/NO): YES